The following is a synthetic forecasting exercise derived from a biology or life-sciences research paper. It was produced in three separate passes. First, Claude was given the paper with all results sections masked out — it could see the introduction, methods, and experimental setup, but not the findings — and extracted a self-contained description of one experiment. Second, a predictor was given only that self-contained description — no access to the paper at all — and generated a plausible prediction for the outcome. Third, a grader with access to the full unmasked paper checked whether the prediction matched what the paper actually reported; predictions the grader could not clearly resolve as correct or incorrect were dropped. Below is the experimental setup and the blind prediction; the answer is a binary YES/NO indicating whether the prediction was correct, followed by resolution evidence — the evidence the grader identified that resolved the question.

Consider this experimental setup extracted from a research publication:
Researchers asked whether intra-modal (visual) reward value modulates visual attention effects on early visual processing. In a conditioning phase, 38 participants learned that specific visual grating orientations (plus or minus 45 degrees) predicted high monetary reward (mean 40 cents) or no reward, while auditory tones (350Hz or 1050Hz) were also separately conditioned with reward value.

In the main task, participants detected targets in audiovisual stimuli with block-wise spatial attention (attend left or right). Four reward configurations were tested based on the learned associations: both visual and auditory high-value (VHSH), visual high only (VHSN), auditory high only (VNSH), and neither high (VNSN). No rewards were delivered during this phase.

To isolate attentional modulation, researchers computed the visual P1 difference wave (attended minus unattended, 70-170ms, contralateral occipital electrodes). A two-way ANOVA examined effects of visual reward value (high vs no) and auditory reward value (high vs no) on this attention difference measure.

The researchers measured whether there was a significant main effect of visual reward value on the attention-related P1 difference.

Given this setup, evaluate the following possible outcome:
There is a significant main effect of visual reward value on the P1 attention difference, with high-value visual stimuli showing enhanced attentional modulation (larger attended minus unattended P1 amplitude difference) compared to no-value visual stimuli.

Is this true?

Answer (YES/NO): NO